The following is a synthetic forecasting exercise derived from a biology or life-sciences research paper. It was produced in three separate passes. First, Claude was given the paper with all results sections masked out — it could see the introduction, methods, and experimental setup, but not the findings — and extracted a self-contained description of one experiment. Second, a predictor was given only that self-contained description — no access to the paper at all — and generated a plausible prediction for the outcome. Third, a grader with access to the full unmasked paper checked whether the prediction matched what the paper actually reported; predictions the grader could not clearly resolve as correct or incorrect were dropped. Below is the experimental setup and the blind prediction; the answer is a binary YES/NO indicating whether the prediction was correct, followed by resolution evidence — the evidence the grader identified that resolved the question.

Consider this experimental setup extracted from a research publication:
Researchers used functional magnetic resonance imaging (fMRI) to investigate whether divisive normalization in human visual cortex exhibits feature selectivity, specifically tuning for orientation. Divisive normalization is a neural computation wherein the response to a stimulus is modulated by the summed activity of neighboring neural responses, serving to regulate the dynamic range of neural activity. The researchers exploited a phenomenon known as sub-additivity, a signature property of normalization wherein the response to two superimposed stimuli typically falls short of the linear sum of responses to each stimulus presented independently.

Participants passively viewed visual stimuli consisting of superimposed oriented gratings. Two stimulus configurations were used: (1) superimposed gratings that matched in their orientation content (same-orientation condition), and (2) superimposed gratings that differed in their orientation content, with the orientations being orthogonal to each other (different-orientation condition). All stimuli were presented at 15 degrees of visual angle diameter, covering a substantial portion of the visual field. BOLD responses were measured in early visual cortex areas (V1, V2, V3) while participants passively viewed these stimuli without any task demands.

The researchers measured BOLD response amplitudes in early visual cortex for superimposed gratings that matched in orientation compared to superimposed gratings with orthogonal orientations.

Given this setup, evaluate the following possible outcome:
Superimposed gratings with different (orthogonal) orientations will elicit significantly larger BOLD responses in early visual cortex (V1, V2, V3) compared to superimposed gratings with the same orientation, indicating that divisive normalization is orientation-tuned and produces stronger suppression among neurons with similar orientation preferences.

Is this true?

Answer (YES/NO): YES